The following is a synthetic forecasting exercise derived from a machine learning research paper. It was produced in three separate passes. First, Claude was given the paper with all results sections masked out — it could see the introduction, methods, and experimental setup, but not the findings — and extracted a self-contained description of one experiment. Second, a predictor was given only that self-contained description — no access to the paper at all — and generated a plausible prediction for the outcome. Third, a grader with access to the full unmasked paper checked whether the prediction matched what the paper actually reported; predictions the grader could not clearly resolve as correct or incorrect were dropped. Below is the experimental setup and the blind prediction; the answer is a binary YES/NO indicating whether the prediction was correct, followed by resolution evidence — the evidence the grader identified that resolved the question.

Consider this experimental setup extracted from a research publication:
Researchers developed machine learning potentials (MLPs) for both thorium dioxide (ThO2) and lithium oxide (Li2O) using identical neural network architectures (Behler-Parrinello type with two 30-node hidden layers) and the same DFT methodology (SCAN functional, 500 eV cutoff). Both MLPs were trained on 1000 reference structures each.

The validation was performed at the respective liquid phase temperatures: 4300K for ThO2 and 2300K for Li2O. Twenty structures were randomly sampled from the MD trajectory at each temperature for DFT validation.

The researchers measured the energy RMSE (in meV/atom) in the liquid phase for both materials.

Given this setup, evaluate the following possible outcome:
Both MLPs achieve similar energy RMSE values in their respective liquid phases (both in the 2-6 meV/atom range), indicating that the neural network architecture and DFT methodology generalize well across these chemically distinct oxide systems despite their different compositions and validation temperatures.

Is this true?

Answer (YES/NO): YES